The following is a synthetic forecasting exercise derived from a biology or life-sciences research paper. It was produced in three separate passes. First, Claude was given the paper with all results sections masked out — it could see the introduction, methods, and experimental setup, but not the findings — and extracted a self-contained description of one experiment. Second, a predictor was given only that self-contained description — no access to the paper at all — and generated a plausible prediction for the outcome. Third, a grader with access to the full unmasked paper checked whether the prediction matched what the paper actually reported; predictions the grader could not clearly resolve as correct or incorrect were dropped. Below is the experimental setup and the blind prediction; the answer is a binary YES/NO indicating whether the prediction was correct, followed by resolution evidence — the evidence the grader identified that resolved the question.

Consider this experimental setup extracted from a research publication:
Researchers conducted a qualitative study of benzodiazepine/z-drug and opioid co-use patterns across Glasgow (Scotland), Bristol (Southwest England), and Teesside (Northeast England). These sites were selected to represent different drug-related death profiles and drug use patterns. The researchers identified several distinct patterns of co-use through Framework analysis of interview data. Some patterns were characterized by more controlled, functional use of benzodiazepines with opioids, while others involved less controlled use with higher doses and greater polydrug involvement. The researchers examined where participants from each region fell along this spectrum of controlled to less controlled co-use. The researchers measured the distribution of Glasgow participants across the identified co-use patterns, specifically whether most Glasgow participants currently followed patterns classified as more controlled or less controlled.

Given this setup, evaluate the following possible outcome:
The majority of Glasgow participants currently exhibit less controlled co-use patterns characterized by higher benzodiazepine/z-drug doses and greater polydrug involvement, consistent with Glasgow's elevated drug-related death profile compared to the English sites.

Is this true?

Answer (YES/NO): YES